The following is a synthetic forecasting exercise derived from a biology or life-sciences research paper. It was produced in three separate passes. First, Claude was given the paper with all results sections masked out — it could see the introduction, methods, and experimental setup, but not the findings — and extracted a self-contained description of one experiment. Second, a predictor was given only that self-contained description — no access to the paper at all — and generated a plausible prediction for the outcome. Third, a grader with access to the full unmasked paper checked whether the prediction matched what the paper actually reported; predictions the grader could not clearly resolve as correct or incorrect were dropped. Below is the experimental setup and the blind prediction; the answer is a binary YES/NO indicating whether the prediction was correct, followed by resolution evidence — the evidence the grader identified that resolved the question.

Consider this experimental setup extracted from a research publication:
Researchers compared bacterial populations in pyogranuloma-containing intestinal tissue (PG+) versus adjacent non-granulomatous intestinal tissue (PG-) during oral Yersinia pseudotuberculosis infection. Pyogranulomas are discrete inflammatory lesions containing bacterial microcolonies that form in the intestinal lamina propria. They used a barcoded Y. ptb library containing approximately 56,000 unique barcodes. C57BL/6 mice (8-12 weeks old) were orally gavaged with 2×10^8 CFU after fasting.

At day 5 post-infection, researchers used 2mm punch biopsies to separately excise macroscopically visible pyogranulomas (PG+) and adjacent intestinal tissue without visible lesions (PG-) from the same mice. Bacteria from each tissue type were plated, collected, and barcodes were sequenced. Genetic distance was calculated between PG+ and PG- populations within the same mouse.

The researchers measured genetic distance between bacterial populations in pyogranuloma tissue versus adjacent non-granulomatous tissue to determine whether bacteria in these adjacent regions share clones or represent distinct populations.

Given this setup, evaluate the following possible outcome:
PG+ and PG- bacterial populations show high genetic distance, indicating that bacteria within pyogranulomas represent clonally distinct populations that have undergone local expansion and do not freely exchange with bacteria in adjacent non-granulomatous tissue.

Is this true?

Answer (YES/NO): NO